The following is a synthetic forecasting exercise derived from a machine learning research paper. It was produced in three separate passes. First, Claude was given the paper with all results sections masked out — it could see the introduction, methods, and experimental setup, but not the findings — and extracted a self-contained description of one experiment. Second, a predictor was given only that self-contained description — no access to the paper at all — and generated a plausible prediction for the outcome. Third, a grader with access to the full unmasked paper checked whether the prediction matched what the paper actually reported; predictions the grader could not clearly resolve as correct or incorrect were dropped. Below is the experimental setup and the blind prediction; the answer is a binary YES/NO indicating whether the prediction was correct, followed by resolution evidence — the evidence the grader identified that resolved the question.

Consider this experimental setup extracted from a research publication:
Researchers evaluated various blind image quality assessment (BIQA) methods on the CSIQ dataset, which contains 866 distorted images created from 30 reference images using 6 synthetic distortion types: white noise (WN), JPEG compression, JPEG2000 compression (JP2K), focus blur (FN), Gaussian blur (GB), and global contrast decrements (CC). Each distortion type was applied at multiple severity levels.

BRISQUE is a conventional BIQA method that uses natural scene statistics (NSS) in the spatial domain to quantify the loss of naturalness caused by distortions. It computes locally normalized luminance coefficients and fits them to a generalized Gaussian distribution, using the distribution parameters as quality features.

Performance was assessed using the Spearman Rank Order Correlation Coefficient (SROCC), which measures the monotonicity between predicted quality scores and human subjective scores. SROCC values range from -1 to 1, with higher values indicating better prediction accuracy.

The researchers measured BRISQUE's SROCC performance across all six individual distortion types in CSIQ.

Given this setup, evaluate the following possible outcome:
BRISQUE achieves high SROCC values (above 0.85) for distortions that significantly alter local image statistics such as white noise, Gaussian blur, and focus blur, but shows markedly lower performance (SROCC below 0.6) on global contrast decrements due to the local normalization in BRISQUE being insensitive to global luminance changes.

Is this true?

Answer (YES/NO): NO